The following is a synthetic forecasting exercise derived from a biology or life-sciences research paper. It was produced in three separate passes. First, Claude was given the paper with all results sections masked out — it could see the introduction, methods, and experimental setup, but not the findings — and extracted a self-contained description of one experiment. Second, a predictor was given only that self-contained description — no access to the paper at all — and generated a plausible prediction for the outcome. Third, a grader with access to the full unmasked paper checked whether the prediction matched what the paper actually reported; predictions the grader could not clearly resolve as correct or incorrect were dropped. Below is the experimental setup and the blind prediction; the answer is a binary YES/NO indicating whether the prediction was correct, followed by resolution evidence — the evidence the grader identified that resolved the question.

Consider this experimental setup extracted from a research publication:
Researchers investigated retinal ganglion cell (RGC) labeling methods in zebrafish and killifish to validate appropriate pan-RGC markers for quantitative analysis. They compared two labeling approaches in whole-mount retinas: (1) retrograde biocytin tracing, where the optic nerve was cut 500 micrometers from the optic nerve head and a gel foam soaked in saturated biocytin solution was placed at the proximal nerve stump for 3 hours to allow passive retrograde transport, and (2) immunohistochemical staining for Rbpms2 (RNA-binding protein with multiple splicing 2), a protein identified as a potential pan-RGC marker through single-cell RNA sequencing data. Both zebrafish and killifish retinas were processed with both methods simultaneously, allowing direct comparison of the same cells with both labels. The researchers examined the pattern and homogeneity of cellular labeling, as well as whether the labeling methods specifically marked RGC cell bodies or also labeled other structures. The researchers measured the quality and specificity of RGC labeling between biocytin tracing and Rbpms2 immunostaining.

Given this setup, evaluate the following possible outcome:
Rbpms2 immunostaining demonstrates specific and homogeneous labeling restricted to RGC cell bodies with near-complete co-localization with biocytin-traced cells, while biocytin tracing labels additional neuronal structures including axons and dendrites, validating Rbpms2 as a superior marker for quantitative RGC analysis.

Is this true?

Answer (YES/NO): YES